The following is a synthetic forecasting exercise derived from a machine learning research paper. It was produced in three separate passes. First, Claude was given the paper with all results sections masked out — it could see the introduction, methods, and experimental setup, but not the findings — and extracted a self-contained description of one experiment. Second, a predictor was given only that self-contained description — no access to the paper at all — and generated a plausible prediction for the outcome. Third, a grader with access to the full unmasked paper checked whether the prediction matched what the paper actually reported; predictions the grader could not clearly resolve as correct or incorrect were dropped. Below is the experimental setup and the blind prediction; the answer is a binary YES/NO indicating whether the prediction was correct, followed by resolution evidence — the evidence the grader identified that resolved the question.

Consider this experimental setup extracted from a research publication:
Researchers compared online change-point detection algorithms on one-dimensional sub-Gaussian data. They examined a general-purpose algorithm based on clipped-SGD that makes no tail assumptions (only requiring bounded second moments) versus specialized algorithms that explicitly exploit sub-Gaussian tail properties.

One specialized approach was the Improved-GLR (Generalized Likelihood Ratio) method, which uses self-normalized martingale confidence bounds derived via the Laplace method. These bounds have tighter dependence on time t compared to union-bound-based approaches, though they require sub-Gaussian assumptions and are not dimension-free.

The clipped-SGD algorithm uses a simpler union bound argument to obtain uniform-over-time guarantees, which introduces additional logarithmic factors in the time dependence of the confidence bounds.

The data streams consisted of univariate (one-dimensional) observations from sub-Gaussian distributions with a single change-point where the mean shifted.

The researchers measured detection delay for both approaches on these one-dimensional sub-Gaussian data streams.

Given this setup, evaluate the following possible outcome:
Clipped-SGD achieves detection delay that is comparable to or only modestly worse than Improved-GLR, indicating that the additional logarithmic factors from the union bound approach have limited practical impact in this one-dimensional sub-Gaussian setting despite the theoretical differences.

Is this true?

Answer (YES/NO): NO